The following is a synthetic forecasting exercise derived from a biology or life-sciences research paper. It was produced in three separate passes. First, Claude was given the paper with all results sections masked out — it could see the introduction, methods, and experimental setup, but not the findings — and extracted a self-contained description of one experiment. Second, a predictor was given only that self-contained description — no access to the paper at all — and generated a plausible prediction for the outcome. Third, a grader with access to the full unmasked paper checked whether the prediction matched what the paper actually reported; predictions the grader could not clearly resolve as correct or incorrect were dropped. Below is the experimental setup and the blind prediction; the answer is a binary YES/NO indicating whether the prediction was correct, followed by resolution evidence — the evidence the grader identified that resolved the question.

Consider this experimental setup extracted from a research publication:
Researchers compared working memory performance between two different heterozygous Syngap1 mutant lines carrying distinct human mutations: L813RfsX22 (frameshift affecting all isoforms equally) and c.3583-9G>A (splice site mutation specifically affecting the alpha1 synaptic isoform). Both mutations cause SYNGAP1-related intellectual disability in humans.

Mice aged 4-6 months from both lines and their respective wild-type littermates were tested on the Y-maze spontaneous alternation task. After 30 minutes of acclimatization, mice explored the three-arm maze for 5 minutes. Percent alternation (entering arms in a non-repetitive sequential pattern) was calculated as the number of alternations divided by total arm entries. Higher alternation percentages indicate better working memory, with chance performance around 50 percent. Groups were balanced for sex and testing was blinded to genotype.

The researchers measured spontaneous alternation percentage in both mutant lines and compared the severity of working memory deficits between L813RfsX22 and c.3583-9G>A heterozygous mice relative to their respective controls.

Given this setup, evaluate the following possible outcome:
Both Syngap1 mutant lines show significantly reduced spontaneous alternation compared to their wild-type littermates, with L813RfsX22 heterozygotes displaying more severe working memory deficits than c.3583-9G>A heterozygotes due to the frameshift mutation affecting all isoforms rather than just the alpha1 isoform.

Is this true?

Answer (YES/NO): NO